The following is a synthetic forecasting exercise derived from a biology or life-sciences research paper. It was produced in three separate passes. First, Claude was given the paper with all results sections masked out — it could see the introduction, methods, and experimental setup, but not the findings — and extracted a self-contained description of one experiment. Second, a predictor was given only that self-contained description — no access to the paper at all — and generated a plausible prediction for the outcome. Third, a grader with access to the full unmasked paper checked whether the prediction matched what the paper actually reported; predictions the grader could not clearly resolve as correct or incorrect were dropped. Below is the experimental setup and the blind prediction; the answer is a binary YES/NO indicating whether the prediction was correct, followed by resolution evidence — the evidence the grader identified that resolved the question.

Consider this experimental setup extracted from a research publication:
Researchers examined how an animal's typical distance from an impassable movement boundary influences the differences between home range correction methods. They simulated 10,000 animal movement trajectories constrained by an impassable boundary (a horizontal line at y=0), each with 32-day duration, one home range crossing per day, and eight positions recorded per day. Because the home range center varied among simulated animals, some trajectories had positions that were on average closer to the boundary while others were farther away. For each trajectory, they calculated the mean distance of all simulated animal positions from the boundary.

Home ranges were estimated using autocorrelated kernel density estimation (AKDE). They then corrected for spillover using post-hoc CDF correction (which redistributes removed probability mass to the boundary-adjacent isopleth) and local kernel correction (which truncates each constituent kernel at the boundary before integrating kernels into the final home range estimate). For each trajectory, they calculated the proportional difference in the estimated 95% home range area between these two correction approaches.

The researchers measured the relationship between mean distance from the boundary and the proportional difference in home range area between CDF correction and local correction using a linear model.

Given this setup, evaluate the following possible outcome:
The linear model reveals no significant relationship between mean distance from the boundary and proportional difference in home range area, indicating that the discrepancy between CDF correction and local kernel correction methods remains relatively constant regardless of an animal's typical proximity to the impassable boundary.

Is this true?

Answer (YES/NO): NO